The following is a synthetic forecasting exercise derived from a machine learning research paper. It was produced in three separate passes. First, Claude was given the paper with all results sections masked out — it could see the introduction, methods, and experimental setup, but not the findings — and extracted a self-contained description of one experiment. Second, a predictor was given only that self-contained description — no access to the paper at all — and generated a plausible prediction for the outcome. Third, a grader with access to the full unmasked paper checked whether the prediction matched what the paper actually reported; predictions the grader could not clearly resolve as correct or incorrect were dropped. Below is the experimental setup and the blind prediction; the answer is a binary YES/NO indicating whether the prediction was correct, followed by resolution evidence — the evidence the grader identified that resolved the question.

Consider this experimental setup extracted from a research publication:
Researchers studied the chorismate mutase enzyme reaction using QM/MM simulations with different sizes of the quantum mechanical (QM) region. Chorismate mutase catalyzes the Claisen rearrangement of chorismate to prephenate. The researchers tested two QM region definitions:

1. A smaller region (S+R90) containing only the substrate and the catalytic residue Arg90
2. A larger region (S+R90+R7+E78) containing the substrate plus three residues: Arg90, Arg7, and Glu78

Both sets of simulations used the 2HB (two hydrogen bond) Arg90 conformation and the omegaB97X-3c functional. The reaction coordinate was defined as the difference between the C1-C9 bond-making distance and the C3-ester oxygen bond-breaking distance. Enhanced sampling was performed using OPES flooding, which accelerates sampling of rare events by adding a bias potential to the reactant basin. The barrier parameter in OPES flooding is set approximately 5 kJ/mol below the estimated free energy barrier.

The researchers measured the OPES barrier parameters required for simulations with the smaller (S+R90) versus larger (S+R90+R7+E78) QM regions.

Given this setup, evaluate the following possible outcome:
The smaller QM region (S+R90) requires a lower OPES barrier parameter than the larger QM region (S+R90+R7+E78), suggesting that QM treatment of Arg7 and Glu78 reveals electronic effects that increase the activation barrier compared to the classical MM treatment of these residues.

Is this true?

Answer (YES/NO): NO